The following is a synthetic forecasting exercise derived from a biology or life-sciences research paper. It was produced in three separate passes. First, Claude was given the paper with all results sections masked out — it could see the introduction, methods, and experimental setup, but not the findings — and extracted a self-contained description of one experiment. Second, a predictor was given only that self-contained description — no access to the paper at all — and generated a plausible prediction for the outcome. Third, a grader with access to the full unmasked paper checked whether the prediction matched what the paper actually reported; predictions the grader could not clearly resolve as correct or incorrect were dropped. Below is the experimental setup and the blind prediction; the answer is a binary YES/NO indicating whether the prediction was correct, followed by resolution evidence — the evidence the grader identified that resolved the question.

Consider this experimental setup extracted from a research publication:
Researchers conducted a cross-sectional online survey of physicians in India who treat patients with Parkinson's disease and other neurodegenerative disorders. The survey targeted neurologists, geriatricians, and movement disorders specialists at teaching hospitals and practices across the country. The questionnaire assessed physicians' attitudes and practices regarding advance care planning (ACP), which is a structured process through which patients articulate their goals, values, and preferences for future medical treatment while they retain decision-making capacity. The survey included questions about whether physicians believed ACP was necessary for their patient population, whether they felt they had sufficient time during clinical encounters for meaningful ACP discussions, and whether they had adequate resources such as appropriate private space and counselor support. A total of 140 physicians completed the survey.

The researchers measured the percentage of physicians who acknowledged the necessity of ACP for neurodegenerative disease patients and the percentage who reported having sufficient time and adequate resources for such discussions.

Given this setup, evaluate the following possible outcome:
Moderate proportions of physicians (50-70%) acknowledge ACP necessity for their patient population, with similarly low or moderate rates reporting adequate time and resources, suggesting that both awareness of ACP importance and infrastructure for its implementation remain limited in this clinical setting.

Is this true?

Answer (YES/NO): NO